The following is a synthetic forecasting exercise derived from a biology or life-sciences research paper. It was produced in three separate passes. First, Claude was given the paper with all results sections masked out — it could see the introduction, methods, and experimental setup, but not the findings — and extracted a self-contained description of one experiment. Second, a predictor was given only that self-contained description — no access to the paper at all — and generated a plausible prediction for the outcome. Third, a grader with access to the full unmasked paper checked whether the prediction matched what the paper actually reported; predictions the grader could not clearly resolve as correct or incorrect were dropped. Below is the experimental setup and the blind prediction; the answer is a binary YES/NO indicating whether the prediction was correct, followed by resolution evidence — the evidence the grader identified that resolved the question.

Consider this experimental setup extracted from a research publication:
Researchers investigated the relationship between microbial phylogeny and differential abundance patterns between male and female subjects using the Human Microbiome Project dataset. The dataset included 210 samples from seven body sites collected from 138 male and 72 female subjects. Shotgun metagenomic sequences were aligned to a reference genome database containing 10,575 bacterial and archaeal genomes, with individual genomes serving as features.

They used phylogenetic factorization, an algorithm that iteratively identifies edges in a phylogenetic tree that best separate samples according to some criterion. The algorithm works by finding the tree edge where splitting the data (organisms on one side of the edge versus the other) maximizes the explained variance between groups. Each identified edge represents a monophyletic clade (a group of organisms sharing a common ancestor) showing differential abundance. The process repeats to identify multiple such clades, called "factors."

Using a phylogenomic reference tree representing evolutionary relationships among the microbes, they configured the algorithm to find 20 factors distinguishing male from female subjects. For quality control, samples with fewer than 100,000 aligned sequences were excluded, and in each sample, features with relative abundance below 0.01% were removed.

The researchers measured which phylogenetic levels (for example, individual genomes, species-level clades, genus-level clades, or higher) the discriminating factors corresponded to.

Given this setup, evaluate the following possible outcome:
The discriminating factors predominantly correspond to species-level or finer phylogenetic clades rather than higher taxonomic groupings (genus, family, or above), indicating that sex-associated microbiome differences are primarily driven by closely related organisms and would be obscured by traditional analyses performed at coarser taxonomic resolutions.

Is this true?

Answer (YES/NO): NO